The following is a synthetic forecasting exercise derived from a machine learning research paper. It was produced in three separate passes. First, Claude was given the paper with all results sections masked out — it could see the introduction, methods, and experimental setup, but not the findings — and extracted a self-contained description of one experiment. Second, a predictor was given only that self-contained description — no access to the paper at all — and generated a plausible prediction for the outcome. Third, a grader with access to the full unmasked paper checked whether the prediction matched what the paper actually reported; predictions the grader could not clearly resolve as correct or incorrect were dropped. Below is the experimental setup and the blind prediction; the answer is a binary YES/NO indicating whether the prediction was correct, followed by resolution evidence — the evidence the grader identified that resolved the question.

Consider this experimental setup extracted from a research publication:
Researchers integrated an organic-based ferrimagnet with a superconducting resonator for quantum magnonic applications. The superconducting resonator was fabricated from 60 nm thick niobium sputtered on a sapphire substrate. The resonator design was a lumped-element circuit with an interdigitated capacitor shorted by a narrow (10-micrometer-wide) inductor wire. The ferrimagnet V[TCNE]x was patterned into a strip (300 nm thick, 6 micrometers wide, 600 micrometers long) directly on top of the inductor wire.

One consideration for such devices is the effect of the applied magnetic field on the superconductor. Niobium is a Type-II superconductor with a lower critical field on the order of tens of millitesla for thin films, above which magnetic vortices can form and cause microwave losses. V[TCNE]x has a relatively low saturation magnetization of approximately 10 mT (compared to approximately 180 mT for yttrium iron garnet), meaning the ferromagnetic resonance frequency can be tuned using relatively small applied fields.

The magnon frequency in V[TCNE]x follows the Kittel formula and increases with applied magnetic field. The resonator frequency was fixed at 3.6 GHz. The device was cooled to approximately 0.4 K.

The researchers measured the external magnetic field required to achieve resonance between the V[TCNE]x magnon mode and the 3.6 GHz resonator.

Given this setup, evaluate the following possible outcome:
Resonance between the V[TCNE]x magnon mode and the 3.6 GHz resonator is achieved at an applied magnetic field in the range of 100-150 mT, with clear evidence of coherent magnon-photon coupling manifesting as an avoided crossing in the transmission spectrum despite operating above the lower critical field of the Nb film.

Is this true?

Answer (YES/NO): YES